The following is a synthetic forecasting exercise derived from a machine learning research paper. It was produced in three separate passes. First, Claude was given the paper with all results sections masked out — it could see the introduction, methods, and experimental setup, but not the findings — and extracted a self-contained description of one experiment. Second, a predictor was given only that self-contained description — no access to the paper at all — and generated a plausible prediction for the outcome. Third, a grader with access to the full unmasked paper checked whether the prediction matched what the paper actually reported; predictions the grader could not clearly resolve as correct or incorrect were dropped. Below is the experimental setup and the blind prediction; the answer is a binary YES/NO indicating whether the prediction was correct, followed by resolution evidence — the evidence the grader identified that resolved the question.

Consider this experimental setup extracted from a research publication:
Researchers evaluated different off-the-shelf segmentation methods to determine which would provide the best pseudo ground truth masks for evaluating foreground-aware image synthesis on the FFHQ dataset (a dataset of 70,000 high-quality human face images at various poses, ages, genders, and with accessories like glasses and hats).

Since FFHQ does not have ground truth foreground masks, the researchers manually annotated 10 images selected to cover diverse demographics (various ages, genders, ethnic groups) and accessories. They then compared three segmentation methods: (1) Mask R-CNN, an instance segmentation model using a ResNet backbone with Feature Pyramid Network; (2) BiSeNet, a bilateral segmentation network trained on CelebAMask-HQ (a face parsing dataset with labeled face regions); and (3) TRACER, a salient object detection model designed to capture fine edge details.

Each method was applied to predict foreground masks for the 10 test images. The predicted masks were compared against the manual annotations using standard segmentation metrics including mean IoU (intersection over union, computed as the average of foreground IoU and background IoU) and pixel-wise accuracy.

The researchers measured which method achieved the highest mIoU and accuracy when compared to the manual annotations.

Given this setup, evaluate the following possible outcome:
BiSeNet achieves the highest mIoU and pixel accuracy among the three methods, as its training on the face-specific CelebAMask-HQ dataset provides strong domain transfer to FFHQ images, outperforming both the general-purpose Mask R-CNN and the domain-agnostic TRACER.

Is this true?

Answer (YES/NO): NO